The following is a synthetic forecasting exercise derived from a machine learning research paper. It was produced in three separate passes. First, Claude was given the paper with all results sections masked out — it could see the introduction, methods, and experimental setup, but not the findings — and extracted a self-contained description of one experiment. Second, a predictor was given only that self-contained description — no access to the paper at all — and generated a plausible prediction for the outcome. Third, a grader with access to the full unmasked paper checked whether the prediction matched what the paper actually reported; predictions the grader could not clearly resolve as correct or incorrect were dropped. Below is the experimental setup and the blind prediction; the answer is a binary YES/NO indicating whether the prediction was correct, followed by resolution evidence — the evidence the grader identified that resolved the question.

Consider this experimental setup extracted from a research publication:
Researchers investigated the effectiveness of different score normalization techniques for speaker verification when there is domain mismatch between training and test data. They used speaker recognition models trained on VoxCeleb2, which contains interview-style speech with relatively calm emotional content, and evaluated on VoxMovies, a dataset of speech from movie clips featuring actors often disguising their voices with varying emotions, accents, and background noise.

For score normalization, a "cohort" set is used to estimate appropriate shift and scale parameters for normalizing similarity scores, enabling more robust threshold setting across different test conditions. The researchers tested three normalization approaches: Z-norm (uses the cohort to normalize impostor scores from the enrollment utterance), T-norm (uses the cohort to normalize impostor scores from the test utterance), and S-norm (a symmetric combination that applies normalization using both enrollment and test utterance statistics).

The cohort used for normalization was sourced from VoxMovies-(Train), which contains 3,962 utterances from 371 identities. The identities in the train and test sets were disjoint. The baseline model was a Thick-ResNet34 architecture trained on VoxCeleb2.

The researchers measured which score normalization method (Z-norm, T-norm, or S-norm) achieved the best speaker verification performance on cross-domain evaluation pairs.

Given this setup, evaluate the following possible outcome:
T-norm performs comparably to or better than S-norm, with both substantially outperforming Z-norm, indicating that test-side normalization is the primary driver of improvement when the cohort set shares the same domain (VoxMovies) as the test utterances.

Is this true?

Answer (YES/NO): NO